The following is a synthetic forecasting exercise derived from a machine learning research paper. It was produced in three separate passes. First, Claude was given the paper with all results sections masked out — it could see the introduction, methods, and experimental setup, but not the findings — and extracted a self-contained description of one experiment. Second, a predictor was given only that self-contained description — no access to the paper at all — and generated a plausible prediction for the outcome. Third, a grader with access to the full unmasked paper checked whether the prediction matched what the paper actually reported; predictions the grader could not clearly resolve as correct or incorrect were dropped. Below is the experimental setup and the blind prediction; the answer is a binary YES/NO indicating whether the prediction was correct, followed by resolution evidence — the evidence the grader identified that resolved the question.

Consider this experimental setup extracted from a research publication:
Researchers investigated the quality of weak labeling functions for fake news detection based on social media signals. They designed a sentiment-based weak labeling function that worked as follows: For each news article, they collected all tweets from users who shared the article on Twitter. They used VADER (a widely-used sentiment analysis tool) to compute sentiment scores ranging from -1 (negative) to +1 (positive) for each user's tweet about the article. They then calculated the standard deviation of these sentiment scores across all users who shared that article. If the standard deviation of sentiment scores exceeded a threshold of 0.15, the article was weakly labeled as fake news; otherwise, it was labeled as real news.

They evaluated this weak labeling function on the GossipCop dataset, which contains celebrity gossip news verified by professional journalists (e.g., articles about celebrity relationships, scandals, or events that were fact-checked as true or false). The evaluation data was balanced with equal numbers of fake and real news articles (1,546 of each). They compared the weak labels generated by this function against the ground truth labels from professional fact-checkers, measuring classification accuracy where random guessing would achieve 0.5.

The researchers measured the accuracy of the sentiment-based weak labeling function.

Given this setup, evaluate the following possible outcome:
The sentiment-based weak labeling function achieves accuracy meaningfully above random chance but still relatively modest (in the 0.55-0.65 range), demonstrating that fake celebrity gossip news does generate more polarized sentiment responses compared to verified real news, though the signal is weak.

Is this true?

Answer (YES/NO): YES